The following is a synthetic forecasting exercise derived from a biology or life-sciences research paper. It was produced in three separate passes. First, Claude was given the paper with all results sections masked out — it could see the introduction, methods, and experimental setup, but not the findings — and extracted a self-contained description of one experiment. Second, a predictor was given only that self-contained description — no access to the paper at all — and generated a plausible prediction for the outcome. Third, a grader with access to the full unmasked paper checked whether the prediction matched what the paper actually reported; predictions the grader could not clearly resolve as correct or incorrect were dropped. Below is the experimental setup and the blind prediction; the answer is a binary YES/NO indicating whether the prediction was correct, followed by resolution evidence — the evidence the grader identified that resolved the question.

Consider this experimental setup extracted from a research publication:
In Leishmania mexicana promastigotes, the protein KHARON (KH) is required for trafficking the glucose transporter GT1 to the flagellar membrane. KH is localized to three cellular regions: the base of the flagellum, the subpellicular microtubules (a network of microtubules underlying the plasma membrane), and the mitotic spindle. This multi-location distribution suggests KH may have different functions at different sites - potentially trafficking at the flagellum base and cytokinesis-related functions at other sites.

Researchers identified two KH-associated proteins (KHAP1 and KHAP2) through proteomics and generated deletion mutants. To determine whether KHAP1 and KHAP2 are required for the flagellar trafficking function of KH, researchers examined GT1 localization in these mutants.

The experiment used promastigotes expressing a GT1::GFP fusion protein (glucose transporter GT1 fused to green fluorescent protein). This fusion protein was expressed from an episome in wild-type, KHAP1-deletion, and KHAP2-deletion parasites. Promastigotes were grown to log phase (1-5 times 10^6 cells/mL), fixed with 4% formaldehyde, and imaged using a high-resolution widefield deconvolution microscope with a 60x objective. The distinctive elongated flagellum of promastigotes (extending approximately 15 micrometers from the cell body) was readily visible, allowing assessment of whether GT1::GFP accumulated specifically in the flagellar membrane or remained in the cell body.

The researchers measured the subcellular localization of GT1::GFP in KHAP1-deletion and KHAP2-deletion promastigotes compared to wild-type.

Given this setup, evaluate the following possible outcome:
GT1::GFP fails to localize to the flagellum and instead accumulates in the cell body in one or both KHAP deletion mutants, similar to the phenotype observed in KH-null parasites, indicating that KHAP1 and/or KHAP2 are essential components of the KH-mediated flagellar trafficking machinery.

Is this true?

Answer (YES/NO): NO